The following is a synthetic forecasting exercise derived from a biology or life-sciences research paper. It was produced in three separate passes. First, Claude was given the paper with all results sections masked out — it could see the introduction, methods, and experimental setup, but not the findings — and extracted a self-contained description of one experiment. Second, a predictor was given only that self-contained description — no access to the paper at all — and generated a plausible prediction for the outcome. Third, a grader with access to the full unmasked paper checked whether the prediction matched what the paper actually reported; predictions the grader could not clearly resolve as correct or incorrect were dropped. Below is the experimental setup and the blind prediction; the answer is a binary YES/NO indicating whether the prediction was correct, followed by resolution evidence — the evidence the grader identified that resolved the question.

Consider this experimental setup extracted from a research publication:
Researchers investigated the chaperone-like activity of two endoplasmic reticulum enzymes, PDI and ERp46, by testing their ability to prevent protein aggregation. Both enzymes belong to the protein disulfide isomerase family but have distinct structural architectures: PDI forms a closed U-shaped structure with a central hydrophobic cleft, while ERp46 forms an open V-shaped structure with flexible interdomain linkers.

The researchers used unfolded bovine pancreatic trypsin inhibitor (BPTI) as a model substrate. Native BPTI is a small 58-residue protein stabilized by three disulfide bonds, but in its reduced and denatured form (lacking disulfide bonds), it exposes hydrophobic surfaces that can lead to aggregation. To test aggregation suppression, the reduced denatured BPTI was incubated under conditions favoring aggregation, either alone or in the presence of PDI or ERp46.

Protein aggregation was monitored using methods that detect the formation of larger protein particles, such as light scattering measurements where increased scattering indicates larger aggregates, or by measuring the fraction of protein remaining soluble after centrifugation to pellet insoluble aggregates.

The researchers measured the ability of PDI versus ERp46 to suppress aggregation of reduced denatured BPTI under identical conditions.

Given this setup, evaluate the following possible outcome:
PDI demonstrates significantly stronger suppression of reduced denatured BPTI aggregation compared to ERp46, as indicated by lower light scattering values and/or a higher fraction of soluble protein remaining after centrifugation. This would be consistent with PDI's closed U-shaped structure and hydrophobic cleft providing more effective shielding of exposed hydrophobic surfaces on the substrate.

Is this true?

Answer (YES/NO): YES